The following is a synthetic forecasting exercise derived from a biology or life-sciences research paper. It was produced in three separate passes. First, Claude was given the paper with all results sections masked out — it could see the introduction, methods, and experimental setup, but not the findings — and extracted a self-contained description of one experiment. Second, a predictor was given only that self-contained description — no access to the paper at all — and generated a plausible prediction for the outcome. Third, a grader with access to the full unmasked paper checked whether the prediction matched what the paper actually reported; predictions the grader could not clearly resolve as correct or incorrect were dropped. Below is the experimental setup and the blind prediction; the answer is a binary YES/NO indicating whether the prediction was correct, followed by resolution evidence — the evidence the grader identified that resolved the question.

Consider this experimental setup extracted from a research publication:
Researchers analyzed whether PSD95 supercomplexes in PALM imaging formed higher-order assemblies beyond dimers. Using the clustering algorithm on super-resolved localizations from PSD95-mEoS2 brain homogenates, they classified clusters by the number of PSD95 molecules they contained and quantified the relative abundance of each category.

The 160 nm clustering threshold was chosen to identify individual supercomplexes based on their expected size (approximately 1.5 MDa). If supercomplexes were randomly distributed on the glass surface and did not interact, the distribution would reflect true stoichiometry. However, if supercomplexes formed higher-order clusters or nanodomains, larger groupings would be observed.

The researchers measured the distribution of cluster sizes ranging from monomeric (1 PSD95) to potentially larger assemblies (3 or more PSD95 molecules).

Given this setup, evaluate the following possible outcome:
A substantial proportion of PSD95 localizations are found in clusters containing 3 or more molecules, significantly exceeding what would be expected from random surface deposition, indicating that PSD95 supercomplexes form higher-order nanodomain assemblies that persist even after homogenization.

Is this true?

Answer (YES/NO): NO